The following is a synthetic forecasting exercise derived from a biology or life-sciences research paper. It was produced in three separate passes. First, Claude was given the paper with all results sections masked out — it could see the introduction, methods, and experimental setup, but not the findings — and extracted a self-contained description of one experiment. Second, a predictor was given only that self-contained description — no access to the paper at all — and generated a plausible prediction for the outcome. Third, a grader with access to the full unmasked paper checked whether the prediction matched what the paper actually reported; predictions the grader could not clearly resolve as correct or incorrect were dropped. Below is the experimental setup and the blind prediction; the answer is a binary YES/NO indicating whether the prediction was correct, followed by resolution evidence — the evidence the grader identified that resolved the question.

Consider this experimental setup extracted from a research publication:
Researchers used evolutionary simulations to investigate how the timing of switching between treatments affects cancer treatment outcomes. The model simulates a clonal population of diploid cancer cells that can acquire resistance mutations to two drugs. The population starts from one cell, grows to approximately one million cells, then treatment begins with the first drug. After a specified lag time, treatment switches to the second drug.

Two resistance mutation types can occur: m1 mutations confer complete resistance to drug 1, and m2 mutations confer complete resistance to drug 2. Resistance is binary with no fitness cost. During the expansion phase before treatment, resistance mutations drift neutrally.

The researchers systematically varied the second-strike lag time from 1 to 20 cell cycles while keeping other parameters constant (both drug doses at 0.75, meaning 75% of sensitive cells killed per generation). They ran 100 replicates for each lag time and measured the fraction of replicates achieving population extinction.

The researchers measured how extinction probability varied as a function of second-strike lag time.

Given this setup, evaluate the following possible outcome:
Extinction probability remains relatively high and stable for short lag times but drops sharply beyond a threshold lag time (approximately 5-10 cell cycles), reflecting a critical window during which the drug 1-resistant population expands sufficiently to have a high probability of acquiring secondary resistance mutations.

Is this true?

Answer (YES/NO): NO